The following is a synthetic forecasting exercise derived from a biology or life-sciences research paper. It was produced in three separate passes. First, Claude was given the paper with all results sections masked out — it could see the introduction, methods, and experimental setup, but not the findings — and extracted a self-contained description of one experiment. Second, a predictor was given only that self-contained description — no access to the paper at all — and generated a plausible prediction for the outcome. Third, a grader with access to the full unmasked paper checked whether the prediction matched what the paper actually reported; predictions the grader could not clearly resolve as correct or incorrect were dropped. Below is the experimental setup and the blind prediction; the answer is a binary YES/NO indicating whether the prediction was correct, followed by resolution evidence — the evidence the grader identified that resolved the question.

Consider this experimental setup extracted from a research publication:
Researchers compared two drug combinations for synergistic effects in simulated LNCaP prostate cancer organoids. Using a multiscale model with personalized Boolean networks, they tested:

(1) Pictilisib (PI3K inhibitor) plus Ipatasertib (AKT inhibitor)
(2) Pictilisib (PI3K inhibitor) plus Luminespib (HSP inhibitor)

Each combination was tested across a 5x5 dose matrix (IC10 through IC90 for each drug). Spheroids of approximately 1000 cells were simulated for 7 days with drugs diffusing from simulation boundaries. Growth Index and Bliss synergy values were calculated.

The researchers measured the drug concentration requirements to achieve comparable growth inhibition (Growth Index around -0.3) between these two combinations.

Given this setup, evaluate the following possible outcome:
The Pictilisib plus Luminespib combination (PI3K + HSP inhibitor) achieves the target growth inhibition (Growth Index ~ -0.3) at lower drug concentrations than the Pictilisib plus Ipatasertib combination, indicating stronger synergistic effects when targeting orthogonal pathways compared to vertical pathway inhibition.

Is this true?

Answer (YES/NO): NO